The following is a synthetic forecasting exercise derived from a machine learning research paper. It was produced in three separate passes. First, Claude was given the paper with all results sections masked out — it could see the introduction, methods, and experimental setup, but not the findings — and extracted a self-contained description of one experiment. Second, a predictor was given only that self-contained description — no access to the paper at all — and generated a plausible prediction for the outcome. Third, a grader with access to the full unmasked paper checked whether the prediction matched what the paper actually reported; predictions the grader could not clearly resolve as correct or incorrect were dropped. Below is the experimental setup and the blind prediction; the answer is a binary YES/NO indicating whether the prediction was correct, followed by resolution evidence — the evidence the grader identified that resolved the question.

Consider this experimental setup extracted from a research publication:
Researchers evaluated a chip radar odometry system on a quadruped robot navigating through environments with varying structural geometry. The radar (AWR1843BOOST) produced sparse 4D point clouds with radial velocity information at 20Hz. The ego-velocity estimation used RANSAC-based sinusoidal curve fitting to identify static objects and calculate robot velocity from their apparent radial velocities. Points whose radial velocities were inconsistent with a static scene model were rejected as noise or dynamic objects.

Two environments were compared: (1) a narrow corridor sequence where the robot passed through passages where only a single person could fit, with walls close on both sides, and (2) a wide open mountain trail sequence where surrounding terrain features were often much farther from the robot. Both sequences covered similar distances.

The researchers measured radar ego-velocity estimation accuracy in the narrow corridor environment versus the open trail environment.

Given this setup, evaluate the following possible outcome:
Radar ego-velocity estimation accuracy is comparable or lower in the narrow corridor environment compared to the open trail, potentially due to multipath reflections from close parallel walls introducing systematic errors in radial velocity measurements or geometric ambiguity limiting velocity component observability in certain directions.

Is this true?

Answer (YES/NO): NO